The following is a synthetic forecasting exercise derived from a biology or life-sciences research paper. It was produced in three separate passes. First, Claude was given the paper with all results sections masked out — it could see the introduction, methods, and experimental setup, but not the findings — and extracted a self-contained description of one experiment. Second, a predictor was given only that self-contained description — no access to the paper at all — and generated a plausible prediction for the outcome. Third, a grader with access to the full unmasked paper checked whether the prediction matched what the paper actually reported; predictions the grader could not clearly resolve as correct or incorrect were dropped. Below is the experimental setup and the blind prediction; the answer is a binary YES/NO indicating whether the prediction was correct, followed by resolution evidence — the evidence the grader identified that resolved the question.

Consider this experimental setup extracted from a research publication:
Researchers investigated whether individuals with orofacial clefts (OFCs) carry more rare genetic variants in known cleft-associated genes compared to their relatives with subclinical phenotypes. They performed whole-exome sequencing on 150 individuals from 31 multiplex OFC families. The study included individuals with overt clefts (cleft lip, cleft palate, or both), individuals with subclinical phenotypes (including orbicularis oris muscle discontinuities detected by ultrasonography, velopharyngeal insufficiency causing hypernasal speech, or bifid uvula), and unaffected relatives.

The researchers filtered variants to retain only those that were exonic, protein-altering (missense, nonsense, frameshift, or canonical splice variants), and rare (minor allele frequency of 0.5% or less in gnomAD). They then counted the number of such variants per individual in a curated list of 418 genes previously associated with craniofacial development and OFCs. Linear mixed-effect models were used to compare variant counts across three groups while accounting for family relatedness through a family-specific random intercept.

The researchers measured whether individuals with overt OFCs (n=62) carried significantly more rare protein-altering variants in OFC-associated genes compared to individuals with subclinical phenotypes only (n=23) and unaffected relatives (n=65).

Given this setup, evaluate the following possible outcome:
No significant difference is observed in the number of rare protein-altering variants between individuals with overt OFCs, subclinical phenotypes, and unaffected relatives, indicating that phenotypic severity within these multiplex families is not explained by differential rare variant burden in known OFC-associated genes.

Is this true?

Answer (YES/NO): YES